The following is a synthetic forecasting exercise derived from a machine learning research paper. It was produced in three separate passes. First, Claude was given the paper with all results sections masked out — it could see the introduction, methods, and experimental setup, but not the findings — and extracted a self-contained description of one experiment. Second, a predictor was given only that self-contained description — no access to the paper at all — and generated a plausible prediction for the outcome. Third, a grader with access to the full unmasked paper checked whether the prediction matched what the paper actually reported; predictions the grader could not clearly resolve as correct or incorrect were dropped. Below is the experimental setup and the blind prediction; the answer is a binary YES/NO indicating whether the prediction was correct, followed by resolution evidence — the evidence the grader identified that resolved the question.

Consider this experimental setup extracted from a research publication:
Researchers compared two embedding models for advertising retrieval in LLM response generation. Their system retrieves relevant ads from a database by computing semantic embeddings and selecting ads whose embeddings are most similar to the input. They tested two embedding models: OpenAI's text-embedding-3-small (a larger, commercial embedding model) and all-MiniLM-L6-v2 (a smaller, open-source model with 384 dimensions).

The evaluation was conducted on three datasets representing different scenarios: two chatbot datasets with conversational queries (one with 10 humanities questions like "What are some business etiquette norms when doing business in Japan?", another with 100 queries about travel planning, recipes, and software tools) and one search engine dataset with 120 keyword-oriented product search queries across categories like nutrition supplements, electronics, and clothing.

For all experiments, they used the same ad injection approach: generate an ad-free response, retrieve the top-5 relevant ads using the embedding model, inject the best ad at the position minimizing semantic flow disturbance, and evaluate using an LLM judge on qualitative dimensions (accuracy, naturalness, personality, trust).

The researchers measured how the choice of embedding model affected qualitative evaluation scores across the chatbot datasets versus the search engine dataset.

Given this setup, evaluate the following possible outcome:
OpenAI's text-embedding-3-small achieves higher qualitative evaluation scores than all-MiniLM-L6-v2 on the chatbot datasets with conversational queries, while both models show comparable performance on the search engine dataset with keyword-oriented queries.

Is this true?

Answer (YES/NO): YES